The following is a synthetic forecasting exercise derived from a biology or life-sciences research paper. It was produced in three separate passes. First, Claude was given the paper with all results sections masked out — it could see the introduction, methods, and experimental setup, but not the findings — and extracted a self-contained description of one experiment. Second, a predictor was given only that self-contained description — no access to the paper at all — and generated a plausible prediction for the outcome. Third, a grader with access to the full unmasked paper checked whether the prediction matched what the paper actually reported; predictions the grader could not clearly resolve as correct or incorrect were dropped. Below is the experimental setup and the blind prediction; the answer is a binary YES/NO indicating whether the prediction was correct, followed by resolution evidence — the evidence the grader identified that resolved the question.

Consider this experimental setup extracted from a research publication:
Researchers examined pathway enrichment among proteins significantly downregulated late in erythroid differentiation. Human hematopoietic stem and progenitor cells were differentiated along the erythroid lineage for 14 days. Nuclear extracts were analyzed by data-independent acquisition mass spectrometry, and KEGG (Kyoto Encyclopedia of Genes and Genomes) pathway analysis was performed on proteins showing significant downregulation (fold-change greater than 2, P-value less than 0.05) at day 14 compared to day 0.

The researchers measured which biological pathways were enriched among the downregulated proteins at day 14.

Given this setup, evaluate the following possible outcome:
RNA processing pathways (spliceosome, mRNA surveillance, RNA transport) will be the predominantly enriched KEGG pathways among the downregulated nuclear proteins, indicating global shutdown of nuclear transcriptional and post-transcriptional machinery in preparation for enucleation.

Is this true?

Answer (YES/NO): NO